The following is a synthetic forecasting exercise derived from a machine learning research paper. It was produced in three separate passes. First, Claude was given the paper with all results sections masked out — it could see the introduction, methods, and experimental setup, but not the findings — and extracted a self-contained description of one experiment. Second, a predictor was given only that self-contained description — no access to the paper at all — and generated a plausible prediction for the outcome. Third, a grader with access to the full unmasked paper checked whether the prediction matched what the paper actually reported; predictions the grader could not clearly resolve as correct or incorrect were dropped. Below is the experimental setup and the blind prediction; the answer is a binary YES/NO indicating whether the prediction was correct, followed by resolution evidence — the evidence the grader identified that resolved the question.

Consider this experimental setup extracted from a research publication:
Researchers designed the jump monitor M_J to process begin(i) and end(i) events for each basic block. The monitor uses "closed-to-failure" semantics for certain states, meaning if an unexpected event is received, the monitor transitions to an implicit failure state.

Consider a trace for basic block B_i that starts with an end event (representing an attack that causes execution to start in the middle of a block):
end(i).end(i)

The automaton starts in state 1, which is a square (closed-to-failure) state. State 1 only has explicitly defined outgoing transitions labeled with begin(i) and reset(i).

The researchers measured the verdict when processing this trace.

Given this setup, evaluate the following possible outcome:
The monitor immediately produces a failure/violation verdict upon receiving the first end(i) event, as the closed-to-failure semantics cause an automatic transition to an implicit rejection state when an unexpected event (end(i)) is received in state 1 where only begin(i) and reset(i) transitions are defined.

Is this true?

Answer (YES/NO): YES